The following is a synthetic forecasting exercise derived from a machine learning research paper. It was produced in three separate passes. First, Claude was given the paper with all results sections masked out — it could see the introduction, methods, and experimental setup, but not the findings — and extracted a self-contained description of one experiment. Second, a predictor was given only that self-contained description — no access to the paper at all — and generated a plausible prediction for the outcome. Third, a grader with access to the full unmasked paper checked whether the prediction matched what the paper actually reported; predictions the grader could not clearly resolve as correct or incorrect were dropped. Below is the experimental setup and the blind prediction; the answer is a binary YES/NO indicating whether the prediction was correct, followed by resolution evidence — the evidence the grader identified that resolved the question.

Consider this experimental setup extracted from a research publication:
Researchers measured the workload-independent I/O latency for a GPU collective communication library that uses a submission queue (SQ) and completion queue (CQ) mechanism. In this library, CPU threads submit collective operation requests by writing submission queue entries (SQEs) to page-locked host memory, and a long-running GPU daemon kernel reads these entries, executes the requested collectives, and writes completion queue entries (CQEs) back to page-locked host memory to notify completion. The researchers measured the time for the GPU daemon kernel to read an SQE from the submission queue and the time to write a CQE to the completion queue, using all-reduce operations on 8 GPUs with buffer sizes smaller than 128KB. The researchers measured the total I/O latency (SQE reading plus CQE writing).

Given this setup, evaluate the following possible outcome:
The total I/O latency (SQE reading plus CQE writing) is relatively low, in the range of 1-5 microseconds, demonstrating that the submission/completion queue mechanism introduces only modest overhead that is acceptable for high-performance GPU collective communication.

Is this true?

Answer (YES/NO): NO